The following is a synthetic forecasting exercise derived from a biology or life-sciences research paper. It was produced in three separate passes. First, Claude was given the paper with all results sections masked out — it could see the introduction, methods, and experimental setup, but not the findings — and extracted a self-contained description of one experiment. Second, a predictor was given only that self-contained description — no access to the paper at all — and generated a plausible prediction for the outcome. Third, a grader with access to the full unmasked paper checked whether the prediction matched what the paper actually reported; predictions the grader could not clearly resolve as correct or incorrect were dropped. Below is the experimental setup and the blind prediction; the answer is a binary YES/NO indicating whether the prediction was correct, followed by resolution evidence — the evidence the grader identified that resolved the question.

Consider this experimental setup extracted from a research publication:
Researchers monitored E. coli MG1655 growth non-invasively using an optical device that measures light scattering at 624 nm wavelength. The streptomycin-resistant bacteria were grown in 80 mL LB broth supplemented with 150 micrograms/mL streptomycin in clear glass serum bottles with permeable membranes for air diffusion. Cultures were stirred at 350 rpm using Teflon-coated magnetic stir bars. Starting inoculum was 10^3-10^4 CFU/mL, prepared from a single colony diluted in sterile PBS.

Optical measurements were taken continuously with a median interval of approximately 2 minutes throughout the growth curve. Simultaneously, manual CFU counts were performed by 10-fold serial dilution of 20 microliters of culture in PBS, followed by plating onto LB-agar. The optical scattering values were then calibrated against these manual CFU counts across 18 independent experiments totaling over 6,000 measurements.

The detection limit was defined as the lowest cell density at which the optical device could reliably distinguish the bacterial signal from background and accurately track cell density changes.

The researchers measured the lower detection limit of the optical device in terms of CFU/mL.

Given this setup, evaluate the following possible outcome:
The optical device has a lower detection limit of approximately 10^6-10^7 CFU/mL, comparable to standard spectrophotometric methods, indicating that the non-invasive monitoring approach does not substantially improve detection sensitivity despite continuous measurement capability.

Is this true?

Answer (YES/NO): YES